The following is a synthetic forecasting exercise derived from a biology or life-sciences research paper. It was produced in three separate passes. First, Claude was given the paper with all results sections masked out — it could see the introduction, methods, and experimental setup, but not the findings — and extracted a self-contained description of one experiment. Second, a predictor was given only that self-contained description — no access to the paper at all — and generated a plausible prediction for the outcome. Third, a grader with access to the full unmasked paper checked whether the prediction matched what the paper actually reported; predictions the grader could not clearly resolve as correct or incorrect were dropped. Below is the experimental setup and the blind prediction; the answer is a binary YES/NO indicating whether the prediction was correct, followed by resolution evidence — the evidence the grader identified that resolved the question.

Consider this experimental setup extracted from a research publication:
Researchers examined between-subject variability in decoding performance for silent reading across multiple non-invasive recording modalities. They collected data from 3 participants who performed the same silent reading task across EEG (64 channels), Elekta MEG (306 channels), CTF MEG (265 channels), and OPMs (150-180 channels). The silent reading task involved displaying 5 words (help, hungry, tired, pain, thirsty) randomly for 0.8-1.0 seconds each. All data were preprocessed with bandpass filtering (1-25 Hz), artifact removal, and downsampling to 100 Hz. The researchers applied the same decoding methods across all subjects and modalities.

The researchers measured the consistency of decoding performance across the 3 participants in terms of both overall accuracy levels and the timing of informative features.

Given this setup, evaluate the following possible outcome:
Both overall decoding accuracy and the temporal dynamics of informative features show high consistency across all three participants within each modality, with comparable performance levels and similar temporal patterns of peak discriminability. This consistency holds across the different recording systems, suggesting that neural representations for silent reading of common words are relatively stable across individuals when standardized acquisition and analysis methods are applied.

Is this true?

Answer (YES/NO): NO